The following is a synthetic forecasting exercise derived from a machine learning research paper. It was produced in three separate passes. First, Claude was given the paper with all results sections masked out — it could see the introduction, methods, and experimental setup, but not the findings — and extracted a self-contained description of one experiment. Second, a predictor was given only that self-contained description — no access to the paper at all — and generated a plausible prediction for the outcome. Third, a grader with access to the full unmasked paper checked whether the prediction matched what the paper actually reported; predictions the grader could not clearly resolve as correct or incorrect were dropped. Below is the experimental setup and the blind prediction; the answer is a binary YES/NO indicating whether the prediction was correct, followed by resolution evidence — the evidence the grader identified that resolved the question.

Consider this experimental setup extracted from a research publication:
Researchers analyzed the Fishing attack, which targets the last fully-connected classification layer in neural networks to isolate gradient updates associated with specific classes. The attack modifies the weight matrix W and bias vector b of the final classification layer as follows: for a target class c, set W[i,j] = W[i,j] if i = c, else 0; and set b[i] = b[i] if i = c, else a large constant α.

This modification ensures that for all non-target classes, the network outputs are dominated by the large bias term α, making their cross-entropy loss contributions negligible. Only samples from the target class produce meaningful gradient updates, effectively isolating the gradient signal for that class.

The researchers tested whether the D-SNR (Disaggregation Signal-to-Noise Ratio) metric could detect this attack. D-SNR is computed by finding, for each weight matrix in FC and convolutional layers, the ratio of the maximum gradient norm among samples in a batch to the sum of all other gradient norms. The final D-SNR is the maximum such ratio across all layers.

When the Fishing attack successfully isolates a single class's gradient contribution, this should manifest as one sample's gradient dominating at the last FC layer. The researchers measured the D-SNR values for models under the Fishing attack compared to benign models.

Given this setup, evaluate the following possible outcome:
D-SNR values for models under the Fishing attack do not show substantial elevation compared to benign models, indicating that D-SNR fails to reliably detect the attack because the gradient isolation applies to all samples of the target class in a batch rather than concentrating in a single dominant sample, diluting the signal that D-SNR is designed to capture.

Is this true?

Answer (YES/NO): NO